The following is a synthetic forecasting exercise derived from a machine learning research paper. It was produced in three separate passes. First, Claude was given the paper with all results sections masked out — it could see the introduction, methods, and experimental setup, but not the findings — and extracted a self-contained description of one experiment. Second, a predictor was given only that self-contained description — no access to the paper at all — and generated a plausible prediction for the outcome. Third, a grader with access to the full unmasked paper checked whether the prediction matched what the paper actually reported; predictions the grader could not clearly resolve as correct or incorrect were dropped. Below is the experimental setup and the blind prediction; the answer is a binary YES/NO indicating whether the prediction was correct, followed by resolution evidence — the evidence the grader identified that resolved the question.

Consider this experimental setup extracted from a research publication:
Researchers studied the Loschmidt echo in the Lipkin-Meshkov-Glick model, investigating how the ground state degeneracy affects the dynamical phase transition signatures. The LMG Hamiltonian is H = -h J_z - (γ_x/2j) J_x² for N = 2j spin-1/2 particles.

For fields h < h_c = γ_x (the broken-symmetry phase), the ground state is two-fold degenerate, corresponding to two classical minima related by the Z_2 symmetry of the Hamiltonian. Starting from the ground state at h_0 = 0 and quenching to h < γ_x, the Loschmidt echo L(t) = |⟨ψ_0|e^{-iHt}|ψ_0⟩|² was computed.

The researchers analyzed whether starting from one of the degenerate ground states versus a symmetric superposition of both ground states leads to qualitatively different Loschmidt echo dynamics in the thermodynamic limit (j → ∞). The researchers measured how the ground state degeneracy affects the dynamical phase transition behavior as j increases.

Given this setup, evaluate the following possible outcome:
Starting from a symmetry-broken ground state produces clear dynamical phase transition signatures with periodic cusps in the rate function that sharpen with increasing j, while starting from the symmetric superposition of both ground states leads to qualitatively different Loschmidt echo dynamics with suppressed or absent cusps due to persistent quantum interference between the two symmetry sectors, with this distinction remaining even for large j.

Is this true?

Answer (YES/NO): NO